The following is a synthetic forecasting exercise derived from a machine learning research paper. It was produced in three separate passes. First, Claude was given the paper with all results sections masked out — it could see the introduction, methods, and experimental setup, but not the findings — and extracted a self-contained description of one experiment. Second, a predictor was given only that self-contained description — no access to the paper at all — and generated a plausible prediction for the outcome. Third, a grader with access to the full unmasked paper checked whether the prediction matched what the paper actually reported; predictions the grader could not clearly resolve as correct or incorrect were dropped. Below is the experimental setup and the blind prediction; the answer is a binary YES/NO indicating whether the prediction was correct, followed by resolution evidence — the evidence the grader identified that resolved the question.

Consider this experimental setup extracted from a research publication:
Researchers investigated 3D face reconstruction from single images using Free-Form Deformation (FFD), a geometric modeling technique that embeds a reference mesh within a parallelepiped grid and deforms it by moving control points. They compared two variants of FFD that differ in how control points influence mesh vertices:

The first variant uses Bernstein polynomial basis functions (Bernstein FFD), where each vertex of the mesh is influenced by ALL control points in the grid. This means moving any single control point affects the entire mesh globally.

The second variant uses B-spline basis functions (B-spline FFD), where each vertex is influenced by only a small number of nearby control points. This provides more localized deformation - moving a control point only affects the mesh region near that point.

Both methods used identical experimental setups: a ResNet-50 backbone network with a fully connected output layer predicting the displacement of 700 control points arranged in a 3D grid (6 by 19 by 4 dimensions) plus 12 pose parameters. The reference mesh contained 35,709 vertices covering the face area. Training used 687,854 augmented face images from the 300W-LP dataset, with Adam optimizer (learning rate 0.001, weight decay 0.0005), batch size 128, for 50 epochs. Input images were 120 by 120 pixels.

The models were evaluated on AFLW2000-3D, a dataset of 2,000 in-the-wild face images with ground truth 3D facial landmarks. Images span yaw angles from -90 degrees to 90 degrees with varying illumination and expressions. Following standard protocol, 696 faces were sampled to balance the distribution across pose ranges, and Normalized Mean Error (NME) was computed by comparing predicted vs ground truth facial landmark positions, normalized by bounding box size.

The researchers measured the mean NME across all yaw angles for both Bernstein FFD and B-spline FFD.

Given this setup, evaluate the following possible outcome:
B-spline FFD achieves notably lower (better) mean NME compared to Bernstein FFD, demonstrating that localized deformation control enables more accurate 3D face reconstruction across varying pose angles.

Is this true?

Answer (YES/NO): YES